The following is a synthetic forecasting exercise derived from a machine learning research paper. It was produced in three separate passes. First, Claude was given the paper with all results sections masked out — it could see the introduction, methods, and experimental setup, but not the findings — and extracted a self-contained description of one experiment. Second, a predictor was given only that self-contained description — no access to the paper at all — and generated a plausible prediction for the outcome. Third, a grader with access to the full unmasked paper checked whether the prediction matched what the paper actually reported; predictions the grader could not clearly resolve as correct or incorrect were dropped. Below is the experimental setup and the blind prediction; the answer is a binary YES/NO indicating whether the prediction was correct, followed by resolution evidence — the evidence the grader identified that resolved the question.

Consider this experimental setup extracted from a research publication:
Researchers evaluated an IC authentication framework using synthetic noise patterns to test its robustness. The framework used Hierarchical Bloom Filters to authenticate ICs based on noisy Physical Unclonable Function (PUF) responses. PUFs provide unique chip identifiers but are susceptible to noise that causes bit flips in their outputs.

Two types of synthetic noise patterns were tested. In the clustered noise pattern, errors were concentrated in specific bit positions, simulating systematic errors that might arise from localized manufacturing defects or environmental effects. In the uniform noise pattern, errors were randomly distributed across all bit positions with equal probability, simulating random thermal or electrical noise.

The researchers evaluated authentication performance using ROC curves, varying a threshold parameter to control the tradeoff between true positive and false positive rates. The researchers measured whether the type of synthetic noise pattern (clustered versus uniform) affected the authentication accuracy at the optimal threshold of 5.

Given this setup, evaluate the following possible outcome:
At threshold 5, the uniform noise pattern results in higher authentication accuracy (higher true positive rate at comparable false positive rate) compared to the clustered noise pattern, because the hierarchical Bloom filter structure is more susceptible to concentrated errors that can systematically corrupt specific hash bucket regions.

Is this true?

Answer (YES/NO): NO